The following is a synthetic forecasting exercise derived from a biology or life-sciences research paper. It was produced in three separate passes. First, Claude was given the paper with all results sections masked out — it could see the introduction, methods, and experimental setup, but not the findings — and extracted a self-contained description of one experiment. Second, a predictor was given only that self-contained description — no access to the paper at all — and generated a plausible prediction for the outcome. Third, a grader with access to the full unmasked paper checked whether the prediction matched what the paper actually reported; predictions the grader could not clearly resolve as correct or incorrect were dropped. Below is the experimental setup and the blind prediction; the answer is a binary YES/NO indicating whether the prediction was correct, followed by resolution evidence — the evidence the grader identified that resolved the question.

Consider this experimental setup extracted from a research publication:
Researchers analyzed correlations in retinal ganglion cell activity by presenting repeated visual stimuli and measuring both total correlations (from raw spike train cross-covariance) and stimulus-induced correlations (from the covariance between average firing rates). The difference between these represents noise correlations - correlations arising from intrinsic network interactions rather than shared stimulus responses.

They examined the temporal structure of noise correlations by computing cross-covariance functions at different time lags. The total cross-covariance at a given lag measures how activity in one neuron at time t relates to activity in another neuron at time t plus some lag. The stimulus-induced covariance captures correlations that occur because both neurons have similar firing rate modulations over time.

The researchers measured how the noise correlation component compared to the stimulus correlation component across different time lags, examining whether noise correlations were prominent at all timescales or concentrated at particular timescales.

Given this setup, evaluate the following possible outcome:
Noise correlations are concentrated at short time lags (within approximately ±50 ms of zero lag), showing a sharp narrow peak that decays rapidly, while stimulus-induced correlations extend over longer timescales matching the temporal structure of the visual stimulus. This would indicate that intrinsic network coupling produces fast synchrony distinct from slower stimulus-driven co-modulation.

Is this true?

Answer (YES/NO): YES